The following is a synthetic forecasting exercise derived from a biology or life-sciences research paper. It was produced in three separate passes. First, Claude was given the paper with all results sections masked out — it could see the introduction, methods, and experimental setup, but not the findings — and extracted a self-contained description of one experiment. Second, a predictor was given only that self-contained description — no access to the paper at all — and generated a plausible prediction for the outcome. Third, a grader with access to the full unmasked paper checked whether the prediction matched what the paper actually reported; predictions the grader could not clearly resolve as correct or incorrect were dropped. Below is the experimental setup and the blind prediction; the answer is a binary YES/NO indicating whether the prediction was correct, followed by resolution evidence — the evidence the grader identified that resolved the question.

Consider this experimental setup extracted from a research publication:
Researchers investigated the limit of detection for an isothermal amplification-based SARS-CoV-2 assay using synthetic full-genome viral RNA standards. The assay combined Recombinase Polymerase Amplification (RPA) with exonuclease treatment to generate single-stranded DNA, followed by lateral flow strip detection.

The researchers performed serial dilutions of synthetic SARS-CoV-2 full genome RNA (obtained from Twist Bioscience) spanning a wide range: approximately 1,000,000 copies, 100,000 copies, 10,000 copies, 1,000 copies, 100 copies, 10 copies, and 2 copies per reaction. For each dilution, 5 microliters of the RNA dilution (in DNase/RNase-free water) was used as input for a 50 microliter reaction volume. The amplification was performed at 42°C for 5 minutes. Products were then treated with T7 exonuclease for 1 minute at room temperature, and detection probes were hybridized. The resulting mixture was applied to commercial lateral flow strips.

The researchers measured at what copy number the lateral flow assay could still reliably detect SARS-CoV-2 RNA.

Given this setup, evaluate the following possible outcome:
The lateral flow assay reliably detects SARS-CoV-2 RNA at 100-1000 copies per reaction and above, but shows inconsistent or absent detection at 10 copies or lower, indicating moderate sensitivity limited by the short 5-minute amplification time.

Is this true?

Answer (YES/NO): NO